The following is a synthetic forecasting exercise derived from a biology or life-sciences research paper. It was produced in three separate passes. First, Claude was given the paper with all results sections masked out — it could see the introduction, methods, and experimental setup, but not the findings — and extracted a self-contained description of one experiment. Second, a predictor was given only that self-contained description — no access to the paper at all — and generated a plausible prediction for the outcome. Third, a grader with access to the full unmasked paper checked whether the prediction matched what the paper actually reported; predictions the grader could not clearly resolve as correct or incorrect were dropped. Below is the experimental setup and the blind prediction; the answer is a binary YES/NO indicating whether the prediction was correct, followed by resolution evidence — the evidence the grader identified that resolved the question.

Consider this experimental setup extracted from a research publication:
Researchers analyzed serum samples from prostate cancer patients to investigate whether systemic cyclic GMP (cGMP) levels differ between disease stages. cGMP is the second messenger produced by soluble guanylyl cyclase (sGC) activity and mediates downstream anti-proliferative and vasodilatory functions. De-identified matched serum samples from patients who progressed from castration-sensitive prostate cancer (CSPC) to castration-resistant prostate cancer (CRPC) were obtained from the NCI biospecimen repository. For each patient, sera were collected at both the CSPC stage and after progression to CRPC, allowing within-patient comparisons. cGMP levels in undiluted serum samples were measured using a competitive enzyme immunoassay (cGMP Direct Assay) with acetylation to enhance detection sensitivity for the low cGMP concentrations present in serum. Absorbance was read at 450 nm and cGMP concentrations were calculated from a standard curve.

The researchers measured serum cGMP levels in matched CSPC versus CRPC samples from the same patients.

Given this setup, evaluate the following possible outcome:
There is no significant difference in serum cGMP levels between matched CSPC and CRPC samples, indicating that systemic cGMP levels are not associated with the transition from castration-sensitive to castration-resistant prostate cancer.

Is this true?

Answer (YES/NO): NO